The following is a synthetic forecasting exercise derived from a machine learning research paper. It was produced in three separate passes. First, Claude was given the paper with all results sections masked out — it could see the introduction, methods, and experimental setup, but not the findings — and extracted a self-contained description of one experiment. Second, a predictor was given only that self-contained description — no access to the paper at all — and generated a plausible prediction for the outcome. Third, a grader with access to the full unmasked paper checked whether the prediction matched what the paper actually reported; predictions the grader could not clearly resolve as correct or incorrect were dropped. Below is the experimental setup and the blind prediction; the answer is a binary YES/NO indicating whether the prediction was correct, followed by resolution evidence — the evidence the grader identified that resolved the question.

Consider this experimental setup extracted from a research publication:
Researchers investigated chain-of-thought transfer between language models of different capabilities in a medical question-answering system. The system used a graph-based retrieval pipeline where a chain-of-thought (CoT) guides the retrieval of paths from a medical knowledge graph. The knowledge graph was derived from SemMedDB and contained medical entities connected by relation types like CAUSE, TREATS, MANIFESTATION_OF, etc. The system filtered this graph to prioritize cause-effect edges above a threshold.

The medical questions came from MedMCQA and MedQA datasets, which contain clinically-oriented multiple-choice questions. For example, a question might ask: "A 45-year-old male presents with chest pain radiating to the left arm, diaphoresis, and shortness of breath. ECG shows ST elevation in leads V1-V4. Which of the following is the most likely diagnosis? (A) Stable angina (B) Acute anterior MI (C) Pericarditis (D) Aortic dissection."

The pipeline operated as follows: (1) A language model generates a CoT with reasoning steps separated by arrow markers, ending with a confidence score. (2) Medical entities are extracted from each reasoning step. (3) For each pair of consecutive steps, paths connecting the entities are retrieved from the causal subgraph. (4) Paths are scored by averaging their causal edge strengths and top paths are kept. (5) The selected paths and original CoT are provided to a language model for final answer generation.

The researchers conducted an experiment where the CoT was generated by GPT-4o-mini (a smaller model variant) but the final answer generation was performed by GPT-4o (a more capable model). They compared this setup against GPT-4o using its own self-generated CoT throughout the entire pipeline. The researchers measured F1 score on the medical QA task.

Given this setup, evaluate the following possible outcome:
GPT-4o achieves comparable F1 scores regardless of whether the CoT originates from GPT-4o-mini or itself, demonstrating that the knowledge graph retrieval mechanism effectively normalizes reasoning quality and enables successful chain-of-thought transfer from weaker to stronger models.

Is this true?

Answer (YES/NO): NO